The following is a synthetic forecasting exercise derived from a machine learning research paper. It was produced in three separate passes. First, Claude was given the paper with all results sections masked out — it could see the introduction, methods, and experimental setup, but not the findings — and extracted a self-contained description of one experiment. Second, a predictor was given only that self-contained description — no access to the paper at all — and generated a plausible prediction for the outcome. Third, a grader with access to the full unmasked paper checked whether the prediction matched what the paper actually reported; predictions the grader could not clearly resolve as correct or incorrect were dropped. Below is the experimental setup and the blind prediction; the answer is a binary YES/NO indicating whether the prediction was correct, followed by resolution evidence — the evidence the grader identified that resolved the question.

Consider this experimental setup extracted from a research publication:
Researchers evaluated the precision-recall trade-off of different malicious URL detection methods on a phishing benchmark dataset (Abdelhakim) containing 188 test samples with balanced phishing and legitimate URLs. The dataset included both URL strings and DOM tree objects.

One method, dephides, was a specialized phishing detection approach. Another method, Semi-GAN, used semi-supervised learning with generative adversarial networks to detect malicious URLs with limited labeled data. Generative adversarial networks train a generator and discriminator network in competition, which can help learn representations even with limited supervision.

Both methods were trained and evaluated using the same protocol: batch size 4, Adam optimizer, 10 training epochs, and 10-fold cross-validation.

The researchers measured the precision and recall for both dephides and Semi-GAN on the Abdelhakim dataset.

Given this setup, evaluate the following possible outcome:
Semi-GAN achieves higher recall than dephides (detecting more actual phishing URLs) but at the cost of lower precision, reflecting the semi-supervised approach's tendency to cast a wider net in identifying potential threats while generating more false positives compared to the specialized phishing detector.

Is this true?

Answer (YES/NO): YES